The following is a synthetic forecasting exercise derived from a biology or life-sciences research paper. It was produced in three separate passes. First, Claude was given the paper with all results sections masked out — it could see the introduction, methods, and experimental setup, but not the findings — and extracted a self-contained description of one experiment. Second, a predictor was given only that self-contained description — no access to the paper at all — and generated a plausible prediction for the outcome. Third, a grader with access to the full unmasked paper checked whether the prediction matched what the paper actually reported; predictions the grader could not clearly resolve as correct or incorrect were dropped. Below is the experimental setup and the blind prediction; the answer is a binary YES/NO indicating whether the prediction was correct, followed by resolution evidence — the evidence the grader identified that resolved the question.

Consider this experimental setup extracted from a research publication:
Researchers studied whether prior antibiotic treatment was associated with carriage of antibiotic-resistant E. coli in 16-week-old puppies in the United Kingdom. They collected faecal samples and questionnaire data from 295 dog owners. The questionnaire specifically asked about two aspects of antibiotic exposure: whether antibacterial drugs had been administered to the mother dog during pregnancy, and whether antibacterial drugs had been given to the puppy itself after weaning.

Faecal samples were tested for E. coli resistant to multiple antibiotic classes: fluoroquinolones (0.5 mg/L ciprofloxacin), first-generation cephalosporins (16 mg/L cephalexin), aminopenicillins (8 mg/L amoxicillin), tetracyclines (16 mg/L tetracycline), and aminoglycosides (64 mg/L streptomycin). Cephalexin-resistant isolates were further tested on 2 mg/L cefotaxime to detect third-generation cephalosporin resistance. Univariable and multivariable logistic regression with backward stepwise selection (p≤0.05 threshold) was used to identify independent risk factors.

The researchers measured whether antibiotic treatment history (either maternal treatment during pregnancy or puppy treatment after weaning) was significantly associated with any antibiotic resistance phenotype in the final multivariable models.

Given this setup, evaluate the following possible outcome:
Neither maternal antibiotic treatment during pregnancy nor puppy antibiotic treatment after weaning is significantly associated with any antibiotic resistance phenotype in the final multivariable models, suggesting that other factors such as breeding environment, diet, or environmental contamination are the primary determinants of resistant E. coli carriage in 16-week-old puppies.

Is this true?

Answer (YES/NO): YES